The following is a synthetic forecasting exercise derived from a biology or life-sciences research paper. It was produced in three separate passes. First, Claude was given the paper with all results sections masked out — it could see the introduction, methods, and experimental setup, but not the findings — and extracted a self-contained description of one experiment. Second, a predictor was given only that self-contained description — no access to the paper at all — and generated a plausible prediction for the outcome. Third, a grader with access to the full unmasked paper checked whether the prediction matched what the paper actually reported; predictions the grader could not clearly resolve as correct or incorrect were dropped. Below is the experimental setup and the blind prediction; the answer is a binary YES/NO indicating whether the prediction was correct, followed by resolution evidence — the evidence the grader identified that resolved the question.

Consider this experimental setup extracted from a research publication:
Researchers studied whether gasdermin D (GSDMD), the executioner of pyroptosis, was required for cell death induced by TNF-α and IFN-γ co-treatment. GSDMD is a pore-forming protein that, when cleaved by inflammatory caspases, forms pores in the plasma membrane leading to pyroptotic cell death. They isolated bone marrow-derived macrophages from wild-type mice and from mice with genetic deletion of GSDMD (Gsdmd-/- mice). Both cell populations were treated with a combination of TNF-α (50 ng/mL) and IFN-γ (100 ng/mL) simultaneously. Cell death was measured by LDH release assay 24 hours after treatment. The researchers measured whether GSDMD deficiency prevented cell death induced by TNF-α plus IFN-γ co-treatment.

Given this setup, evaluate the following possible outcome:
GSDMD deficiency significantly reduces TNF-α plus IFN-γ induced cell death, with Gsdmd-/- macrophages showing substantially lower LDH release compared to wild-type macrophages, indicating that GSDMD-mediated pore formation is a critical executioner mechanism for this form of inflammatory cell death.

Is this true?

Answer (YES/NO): NO